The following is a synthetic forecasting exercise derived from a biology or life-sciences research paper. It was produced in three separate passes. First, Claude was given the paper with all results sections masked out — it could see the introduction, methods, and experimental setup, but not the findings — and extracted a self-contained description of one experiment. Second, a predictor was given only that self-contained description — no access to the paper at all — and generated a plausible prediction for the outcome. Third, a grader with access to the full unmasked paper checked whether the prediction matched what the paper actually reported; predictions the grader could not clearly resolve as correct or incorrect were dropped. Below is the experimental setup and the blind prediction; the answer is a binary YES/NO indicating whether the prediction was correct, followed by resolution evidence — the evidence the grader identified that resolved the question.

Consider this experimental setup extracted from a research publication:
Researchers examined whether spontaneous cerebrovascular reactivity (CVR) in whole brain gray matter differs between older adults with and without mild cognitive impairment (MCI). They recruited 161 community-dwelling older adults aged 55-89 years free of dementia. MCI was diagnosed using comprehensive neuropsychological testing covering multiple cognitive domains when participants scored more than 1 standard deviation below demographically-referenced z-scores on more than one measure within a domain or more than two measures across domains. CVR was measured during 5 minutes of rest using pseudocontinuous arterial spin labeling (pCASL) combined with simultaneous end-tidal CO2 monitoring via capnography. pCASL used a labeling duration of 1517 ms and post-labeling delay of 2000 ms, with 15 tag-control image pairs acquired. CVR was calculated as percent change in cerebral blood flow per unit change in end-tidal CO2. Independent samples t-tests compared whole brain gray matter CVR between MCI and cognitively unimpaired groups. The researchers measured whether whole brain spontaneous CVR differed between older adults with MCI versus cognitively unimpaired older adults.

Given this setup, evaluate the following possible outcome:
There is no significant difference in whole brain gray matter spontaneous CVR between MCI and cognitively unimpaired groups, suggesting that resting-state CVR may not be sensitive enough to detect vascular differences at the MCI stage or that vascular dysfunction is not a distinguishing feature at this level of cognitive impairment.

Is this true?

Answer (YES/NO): YES